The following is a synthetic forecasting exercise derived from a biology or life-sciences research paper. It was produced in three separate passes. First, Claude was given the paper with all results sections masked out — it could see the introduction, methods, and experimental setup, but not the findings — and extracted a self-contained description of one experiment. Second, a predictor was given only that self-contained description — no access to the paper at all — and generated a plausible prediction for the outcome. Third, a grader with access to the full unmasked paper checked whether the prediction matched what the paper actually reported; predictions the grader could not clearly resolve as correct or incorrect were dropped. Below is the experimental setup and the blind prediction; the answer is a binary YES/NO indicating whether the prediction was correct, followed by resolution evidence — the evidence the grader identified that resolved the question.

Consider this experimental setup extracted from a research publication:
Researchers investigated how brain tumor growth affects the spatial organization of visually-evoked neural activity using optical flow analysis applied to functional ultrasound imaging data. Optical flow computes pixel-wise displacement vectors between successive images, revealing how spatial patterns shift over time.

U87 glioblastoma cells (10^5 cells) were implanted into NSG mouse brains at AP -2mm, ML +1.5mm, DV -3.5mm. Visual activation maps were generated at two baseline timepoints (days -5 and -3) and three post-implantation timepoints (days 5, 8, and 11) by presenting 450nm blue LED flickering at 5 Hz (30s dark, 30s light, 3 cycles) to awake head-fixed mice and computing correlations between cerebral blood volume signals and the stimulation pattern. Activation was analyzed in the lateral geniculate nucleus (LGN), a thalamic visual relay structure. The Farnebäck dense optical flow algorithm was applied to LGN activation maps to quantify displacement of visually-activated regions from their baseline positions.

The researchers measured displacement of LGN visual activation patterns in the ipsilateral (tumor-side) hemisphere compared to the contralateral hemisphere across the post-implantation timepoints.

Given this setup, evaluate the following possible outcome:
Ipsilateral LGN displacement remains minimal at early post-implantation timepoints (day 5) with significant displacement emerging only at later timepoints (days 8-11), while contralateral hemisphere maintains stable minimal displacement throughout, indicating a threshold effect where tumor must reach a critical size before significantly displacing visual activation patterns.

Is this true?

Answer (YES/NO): NO